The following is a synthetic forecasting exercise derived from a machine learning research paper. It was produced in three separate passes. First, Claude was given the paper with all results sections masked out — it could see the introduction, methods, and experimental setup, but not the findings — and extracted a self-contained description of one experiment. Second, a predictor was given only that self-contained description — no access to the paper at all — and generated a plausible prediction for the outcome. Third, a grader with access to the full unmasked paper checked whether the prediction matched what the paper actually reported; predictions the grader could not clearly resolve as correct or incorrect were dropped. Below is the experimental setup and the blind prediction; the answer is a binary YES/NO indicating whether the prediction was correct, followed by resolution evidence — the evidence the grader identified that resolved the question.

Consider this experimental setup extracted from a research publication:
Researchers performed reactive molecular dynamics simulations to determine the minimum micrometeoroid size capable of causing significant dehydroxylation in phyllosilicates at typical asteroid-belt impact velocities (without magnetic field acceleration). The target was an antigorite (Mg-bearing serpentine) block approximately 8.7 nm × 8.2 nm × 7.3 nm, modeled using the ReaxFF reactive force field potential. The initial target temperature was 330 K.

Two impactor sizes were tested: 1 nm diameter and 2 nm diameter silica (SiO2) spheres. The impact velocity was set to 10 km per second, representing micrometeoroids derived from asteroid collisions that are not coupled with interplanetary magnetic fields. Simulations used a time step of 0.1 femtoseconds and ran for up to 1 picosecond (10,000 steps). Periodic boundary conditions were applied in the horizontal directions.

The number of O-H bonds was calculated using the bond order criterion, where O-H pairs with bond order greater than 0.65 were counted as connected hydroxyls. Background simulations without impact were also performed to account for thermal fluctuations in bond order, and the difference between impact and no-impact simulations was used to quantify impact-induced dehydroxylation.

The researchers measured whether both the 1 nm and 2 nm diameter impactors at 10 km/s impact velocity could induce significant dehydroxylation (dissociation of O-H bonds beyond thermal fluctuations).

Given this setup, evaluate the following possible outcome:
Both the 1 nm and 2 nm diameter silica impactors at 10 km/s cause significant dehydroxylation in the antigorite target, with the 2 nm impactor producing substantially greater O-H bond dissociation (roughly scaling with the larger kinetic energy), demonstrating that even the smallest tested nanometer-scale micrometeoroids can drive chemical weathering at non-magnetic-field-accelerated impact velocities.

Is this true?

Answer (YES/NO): NO